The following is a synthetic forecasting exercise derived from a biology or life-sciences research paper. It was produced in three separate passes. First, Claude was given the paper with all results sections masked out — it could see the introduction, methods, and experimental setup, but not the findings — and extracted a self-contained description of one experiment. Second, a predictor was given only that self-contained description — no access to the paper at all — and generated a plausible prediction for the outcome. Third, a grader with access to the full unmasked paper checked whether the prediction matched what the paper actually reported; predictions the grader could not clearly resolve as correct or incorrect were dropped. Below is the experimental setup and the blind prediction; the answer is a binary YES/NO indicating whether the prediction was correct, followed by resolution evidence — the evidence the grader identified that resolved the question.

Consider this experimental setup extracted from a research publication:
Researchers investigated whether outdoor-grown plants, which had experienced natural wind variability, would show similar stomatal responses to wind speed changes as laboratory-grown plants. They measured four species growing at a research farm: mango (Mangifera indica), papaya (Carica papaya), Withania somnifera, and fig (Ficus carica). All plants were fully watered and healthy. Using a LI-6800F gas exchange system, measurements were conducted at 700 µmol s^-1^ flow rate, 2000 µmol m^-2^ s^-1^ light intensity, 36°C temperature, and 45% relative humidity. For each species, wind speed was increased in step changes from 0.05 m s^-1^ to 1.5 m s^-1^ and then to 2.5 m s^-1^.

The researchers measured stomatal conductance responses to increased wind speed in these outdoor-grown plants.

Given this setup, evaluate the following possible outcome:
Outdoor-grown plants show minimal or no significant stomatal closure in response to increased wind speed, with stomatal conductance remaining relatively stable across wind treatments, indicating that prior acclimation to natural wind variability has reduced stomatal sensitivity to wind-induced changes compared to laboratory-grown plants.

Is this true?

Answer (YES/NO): NO